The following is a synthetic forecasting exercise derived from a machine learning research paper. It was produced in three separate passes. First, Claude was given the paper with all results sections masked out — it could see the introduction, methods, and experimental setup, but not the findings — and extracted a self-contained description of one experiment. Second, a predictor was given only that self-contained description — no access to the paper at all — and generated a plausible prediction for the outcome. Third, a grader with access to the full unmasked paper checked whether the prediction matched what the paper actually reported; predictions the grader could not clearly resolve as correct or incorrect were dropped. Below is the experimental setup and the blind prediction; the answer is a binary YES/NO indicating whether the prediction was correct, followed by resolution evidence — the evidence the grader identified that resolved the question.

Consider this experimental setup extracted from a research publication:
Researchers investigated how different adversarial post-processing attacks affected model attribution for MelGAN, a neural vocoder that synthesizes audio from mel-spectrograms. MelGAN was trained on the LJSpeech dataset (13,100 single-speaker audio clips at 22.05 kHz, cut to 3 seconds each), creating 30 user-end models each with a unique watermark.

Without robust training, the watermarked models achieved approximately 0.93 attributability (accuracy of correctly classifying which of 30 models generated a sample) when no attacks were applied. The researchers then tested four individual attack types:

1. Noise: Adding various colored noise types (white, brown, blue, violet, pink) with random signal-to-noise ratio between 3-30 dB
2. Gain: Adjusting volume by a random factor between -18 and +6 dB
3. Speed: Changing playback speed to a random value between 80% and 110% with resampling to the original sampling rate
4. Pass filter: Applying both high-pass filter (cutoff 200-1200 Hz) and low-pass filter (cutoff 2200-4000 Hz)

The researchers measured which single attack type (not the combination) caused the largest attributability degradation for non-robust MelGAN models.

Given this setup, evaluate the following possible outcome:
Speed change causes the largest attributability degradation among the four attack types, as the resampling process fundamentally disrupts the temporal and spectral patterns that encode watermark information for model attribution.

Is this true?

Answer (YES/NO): YES